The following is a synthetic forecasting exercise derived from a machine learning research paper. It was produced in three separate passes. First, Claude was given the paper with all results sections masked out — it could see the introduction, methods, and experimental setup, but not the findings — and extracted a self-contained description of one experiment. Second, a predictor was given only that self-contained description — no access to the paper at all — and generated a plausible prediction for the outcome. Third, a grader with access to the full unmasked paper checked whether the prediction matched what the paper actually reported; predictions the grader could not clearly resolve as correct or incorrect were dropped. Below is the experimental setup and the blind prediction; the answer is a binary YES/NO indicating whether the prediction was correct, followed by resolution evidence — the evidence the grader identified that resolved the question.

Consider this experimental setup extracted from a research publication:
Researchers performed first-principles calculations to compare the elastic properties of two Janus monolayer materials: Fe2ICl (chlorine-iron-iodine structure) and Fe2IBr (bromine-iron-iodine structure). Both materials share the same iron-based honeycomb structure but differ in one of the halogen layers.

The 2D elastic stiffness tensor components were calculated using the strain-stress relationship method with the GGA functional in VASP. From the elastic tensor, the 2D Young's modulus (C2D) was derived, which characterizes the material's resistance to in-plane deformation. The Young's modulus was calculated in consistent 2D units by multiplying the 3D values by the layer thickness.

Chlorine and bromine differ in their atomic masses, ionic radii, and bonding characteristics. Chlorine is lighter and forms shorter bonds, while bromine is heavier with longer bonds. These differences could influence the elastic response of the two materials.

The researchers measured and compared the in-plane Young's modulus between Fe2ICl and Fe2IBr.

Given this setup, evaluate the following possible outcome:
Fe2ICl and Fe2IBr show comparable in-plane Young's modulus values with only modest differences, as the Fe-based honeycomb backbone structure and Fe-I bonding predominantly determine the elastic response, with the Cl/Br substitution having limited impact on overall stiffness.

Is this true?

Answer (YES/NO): YES